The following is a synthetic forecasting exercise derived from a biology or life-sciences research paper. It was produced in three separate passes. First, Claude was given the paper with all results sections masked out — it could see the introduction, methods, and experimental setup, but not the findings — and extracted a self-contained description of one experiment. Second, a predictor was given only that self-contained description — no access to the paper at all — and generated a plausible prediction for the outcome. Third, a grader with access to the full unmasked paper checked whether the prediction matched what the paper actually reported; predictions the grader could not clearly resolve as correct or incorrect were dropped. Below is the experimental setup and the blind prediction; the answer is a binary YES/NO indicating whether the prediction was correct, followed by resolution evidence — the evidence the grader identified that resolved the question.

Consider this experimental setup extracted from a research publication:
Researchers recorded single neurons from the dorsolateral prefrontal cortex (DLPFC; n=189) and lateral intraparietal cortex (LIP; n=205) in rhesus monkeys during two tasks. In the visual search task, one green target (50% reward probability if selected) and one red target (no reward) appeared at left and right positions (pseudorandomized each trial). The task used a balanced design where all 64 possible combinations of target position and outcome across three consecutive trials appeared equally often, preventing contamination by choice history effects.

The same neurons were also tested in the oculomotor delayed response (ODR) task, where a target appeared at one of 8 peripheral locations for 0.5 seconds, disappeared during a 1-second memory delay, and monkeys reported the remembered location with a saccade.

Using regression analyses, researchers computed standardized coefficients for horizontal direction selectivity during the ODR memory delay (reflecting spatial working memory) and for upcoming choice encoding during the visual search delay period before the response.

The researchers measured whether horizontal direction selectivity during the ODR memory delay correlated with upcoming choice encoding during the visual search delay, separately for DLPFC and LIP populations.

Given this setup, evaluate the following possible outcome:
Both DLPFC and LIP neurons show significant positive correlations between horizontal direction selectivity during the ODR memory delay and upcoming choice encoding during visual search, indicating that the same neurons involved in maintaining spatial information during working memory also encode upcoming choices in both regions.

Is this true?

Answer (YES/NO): YES